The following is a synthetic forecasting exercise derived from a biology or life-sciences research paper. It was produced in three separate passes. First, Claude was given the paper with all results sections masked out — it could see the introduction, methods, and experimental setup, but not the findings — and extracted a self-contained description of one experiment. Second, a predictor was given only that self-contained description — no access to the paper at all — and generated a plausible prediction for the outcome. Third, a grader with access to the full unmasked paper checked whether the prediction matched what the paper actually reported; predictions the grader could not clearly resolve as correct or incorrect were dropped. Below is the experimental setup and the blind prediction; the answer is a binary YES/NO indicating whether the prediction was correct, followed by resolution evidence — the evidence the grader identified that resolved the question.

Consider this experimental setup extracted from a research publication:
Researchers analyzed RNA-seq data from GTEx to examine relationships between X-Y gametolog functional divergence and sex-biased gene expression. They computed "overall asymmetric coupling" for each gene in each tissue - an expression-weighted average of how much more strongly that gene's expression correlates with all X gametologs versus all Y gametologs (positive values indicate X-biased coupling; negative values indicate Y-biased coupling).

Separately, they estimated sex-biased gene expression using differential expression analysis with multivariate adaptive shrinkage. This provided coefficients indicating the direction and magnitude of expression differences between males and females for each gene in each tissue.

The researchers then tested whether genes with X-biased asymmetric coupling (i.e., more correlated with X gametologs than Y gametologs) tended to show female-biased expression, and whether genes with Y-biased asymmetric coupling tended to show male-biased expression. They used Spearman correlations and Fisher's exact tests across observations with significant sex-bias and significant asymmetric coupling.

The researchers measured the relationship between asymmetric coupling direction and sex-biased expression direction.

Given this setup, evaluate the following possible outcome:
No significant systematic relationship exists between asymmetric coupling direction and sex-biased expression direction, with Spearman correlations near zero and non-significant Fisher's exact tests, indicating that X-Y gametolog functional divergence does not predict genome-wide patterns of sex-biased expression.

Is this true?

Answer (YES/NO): NO